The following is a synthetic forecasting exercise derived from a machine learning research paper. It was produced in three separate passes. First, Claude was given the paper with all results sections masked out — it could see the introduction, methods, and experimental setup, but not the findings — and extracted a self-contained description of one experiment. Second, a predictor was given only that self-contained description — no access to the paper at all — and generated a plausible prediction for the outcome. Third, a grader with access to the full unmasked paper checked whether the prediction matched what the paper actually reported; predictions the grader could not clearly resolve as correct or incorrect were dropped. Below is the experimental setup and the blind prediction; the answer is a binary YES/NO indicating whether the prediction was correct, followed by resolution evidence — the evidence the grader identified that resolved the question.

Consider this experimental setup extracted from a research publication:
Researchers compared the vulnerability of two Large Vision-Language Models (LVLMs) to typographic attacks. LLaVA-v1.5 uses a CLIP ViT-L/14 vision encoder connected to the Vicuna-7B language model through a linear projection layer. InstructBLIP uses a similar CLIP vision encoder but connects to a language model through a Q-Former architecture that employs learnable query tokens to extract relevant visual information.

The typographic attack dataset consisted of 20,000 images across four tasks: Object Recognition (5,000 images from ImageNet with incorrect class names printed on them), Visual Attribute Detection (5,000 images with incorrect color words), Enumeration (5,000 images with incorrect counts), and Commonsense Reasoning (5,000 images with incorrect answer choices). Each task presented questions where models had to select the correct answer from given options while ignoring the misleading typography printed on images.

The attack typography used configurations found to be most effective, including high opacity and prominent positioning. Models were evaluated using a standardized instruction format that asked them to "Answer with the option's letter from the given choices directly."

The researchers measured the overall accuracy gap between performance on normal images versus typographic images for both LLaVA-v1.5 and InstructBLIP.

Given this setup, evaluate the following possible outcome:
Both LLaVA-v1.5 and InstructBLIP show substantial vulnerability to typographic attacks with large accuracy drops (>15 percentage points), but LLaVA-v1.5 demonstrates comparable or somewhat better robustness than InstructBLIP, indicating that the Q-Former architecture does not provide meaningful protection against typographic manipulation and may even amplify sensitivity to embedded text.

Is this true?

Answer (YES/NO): NO